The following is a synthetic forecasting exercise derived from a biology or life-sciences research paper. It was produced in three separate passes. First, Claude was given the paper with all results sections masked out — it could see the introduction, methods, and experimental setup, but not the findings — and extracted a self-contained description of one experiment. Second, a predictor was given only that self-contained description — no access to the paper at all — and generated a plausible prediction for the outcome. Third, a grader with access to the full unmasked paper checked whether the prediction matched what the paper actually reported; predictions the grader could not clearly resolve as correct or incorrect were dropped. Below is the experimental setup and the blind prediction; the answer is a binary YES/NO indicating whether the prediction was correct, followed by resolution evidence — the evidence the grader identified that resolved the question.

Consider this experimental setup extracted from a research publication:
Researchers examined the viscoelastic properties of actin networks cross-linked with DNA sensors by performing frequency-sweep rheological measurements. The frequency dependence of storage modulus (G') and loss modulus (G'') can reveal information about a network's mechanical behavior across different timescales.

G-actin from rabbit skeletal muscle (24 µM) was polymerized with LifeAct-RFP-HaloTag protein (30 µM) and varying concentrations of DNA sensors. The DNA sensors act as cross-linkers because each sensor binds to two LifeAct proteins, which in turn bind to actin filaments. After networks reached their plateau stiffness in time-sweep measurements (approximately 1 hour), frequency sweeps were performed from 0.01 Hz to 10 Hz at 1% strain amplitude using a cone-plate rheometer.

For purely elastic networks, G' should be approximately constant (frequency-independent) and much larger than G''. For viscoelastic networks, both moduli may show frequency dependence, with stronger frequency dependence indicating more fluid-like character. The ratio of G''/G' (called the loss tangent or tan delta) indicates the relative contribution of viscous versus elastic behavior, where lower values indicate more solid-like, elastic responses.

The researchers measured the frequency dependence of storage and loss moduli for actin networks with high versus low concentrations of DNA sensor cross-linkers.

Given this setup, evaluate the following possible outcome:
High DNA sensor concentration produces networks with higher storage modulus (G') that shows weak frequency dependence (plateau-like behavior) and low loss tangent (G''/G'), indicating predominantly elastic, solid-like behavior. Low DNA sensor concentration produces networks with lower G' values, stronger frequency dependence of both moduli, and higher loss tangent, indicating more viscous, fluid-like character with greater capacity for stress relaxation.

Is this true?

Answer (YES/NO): NO